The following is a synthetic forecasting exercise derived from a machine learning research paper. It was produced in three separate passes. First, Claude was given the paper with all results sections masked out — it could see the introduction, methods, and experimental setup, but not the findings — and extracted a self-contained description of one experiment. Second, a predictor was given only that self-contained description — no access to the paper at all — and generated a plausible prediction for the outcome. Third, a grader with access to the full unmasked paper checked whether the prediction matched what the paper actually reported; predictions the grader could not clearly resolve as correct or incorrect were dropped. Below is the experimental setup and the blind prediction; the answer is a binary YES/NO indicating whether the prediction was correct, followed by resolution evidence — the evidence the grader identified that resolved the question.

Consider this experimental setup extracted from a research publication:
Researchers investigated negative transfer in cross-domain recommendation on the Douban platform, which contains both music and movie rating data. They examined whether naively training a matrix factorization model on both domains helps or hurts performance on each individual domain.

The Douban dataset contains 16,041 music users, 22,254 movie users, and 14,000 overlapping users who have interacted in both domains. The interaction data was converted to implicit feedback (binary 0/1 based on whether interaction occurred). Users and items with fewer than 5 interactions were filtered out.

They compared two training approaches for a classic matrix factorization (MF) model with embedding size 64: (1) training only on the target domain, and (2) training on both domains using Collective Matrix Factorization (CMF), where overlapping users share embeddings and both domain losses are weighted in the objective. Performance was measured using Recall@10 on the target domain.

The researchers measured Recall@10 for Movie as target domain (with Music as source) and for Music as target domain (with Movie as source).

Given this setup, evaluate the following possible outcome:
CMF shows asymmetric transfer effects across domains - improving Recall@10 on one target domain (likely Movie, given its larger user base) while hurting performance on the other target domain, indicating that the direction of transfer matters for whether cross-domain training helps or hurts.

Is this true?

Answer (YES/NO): NO